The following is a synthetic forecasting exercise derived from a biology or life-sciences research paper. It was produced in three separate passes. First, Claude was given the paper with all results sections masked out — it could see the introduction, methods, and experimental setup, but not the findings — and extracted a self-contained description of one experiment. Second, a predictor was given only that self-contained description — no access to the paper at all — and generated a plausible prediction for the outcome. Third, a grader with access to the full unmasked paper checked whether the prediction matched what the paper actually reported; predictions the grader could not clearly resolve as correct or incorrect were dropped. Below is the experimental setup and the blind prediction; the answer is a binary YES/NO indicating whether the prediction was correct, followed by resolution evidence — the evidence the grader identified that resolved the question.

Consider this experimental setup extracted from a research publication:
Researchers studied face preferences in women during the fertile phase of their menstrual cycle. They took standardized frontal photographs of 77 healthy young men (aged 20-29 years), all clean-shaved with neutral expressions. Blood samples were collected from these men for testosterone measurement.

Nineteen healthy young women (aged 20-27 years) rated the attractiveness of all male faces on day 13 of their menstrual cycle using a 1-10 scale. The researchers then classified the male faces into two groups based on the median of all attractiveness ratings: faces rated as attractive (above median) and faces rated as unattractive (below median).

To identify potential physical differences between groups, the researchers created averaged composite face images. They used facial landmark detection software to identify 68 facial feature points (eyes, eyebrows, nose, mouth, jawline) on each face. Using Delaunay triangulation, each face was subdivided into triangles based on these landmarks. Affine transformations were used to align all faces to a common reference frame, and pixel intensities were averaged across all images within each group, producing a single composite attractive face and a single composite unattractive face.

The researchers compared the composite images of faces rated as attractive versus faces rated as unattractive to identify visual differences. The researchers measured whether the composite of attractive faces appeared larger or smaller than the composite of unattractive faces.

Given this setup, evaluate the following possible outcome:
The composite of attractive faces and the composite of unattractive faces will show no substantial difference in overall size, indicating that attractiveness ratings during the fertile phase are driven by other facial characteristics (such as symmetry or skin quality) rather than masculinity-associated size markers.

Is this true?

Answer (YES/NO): NO